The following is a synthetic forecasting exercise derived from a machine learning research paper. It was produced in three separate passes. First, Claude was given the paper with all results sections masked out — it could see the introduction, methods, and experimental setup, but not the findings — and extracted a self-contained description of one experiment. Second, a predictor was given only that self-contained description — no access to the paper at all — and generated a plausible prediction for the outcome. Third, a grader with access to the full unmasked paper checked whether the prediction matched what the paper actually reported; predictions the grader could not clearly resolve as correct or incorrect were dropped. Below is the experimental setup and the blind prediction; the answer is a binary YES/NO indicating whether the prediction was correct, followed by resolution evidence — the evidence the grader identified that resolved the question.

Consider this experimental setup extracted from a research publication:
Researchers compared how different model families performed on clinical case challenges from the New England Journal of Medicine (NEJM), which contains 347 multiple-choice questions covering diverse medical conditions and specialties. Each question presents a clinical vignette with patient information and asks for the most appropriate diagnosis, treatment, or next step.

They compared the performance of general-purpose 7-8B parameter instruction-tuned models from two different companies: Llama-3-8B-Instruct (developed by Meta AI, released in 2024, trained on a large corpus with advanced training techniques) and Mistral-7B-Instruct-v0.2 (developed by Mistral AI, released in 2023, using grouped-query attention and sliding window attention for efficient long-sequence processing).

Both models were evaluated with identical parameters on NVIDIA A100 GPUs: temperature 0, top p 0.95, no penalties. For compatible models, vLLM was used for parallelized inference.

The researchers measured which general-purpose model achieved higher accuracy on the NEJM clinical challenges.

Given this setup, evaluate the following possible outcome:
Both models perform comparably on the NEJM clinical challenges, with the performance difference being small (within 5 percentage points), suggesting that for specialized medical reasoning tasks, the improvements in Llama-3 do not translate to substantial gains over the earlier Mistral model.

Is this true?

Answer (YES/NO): NO